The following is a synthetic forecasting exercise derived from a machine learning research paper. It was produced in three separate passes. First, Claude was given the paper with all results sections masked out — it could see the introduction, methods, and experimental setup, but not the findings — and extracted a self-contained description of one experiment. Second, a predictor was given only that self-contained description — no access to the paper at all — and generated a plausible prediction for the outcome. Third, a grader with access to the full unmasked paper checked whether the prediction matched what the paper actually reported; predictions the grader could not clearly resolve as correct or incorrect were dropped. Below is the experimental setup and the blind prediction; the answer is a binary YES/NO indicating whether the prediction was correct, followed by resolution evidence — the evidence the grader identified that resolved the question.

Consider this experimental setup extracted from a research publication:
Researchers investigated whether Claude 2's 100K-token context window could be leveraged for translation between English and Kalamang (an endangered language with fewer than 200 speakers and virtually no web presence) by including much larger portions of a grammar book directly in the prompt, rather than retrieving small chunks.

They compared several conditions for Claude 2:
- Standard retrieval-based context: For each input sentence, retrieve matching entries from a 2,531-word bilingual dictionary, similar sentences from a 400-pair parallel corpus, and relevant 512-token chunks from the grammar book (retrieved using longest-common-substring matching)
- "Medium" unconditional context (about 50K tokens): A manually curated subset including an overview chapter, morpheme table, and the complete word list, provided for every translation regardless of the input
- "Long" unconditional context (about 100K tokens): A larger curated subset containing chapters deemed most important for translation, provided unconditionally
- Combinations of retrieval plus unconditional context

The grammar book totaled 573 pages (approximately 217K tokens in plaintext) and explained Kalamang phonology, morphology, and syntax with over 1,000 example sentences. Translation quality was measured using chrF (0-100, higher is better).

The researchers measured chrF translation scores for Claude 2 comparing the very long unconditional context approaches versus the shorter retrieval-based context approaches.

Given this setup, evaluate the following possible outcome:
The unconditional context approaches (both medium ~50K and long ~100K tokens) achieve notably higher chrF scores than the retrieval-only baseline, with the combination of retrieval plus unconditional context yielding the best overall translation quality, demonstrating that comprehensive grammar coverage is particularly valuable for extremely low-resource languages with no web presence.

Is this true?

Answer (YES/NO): NO